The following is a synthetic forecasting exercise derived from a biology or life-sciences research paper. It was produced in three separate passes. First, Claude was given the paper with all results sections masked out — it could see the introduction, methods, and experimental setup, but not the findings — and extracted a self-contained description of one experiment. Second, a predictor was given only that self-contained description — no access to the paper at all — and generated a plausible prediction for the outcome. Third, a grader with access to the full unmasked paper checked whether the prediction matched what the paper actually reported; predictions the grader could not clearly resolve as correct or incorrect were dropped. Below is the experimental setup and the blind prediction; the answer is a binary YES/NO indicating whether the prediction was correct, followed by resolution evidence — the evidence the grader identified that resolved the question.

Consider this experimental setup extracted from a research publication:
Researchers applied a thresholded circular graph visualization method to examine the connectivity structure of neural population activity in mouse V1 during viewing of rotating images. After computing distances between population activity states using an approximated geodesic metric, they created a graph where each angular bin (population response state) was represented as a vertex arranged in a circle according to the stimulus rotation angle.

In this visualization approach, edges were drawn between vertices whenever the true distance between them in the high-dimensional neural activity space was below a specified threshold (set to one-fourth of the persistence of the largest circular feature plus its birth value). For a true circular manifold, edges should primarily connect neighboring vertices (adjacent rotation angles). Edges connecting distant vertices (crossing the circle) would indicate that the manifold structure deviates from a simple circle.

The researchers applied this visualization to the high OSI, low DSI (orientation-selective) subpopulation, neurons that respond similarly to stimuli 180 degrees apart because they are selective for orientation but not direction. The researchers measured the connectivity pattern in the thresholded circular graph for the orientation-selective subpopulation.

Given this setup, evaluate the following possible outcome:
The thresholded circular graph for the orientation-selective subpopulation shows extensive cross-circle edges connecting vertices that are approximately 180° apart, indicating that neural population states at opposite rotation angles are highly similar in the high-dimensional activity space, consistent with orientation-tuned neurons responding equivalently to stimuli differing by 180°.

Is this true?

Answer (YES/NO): YES